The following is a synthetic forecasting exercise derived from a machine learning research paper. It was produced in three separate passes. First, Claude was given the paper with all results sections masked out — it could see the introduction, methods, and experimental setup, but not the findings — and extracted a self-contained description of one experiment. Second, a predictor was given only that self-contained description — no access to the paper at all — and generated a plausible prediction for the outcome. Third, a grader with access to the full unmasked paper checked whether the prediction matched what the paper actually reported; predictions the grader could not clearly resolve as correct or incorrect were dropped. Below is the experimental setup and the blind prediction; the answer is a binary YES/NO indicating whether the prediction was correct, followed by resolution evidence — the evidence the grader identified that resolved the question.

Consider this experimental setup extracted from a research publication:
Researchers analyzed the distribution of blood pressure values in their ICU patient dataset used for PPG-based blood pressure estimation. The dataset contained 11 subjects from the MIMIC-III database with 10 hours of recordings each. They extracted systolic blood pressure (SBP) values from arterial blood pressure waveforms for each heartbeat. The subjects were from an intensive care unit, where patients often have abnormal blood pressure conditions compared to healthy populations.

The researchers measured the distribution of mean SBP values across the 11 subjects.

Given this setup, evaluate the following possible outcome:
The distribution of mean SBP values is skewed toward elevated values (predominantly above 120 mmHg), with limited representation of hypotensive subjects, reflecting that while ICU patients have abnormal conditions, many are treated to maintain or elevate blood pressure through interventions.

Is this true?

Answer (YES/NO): NO